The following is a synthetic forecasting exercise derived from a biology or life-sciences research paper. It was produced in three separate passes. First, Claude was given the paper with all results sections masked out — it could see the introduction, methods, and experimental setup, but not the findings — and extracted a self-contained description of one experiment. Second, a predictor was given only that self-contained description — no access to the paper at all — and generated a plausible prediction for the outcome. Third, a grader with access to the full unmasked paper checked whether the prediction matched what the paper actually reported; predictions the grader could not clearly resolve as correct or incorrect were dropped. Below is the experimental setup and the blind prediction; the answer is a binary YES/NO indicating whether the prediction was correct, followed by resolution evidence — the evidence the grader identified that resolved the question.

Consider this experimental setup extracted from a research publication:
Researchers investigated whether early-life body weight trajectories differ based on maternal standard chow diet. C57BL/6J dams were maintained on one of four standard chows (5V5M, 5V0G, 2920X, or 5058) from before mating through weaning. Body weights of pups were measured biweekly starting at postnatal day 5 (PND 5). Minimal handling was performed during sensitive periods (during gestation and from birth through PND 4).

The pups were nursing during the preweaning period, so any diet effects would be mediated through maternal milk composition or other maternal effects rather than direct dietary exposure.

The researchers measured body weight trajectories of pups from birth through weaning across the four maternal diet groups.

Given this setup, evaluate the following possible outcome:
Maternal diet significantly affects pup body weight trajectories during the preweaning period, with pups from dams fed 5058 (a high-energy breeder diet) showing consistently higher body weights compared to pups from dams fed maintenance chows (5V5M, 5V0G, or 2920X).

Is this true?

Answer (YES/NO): NO